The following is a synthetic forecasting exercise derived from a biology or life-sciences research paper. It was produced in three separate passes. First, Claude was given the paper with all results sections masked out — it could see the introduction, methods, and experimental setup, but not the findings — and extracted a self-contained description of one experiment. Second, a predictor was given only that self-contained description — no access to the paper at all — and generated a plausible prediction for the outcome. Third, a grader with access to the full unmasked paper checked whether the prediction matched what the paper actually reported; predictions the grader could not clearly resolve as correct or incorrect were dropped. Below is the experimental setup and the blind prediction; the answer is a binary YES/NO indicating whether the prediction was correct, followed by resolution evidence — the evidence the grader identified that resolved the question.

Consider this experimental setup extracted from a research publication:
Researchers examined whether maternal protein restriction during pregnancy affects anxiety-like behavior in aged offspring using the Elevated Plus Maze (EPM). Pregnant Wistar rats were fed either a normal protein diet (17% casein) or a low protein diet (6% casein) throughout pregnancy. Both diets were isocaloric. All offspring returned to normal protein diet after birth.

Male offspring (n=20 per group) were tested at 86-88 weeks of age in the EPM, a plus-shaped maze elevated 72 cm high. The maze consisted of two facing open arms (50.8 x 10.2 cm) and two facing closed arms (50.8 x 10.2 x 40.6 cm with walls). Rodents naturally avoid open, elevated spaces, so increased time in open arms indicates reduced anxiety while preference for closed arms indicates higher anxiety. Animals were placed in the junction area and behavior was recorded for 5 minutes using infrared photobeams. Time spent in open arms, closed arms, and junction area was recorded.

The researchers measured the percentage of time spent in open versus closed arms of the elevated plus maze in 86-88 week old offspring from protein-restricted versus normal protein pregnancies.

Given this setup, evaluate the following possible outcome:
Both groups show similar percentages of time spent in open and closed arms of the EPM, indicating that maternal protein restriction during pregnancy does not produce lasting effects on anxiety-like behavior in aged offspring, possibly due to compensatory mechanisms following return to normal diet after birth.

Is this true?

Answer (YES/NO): NO